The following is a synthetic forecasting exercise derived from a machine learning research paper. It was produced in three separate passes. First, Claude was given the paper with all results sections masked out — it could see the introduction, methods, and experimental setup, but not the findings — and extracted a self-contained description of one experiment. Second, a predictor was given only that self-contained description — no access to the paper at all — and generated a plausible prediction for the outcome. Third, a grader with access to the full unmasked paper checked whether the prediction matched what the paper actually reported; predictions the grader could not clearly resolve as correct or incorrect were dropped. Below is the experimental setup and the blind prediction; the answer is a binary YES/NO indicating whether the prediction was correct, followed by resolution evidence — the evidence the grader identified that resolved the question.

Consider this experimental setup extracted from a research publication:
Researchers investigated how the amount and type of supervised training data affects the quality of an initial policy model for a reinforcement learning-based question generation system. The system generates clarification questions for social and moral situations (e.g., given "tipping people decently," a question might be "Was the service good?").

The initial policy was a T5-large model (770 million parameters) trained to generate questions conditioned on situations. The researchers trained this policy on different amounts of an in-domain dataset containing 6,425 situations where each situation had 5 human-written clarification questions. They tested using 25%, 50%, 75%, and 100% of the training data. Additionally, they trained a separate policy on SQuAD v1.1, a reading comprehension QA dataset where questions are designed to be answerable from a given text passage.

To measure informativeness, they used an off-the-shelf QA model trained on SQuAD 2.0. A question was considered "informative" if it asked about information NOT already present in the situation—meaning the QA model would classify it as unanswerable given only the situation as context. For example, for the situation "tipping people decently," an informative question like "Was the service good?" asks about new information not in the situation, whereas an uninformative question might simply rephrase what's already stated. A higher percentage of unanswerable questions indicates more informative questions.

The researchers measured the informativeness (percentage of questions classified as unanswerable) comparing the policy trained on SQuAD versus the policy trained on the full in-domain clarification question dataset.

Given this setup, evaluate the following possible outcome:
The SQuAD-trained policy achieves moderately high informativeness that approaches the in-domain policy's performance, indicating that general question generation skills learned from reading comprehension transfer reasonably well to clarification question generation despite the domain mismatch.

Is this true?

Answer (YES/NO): NO